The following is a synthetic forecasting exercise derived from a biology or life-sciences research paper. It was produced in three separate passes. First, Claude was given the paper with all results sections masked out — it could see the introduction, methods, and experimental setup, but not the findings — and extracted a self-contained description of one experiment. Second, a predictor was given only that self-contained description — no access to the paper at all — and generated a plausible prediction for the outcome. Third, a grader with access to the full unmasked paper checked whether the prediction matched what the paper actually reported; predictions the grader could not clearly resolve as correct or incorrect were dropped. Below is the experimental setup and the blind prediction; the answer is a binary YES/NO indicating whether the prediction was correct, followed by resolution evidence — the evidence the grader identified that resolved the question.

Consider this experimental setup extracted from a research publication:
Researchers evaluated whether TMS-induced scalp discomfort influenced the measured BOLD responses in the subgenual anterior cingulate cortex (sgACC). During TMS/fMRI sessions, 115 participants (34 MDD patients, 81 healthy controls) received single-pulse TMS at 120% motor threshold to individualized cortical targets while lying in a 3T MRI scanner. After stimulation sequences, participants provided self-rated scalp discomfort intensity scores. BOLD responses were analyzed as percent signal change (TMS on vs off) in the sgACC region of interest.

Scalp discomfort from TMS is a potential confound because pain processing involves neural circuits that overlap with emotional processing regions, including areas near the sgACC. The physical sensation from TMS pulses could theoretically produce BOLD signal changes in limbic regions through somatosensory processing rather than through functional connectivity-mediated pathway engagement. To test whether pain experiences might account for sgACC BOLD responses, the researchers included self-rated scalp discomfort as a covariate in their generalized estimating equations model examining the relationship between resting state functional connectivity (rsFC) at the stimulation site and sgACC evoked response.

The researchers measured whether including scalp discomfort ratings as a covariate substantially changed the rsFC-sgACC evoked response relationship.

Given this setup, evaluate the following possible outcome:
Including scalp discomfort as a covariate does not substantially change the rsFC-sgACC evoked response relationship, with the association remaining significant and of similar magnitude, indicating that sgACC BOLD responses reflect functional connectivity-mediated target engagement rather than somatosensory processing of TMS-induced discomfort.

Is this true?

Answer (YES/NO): YES